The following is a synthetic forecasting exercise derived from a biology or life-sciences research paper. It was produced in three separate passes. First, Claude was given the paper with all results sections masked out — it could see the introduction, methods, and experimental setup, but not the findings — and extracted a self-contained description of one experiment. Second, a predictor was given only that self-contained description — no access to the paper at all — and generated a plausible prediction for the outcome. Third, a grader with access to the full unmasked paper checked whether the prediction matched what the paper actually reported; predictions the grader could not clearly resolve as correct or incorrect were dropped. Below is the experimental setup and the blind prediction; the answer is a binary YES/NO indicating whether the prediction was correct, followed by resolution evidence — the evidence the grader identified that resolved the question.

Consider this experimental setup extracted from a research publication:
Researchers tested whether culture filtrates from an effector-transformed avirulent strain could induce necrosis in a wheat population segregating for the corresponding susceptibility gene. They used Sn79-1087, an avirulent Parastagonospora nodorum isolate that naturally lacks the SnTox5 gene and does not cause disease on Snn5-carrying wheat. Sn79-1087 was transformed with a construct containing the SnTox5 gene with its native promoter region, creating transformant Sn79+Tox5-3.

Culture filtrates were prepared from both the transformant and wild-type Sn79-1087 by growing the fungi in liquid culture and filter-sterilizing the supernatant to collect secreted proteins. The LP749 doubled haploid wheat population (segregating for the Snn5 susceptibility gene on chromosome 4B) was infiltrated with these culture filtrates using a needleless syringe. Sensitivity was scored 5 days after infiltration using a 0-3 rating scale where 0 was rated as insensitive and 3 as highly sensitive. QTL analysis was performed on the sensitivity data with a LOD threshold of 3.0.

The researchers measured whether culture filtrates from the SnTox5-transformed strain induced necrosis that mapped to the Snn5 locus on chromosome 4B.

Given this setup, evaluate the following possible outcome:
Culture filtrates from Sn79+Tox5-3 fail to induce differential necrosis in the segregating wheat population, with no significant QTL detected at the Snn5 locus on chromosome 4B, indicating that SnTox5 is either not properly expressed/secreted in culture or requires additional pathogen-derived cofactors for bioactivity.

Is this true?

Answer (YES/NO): NO